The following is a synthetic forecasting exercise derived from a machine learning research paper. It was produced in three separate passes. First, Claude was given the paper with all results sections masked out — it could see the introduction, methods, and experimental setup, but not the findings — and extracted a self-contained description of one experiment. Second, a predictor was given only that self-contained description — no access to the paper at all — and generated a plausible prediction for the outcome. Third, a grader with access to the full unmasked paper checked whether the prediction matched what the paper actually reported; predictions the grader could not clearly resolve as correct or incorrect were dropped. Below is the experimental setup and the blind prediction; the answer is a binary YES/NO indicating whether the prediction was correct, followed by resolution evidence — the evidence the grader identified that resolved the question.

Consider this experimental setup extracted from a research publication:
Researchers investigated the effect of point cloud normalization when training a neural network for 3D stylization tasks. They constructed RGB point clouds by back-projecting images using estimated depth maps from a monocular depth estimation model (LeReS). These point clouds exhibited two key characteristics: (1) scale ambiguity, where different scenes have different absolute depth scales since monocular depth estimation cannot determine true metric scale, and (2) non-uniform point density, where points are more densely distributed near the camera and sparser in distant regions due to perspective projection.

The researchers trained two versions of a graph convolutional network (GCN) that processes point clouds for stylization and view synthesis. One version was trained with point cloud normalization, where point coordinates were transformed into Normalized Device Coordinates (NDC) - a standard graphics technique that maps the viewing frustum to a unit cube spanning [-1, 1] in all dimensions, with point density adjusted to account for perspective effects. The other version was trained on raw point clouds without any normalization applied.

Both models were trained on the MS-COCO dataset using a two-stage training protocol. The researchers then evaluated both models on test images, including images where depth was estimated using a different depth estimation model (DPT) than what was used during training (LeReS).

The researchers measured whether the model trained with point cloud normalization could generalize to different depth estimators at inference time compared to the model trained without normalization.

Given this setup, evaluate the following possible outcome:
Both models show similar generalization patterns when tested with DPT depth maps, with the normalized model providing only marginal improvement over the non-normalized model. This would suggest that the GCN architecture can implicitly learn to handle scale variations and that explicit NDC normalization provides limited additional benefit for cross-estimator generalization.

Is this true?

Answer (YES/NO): NO